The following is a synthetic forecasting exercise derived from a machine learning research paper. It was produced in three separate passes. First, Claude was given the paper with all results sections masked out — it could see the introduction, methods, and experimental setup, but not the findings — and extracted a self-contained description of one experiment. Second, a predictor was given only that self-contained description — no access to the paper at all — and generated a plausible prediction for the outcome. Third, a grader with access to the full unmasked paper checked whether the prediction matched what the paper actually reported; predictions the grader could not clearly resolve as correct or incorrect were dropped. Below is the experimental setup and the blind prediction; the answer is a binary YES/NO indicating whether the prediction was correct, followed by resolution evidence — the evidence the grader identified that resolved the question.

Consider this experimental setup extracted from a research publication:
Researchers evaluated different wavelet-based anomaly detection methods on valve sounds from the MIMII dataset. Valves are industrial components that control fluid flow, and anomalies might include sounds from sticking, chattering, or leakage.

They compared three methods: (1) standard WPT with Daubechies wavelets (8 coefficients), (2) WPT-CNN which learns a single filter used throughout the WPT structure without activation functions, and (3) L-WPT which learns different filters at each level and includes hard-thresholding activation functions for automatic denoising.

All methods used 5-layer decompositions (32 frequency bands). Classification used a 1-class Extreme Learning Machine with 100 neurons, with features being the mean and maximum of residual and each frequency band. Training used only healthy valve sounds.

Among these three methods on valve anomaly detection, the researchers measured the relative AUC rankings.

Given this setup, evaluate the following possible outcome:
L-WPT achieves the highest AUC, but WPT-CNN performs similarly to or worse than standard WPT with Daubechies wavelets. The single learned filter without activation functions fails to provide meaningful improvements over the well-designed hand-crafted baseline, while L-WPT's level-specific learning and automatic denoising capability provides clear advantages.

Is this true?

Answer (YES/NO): NO